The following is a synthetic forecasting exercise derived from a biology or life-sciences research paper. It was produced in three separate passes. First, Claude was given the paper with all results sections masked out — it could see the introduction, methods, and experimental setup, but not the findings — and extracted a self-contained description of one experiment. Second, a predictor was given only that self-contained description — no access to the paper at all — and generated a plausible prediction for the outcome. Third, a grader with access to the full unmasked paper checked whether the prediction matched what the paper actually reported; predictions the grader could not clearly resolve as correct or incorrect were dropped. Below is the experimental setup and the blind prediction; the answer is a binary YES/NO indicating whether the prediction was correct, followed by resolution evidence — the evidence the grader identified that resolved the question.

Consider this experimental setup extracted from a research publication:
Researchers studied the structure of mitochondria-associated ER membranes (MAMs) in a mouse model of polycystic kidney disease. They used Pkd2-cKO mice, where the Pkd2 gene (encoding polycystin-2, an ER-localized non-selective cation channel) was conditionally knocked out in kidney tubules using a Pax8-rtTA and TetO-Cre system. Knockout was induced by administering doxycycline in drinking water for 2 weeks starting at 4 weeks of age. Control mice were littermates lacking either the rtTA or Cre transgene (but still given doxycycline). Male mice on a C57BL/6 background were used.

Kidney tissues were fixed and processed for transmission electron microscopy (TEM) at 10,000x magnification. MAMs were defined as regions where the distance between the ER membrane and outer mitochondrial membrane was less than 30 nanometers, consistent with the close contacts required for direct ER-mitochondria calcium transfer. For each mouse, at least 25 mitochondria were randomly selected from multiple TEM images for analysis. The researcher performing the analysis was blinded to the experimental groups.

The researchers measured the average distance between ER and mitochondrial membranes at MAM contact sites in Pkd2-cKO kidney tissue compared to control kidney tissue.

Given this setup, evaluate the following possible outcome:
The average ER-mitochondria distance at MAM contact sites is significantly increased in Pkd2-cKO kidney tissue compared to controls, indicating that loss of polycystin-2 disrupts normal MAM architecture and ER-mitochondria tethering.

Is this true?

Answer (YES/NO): YES